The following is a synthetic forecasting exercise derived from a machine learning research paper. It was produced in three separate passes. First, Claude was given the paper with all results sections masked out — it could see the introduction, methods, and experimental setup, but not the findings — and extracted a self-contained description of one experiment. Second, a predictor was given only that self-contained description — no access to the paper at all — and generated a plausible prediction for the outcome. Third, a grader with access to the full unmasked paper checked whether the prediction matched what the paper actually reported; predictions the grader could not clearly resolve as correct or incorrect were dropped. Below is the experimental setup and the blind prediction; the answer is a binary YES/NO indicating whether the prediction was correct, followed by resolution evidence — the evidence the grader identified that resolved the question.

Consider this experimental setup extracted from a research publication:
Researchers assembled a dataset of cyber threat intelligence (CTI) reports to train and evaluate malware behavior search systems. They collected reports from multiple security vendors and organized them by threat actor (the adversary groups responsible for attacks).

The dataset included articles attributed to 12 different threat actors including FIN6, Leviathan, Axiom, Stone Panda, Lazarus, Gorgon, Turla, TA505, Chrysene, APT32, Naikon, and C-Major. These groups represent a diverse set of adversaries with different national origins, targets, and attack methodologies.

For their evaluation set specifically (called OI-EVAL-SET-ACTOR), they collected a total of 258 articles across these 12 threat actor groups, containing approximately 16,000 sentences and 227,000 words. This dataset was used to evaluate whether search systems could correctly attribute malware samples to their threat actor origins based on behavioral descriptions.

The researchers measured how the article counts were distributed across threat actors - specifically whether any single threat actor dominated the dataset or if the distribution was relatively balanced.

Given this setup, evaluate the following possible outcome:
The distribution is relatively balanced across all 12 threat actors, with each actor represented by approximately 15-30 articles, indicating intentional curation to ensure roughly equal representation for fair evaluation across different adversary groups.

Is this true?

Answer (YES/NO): YES